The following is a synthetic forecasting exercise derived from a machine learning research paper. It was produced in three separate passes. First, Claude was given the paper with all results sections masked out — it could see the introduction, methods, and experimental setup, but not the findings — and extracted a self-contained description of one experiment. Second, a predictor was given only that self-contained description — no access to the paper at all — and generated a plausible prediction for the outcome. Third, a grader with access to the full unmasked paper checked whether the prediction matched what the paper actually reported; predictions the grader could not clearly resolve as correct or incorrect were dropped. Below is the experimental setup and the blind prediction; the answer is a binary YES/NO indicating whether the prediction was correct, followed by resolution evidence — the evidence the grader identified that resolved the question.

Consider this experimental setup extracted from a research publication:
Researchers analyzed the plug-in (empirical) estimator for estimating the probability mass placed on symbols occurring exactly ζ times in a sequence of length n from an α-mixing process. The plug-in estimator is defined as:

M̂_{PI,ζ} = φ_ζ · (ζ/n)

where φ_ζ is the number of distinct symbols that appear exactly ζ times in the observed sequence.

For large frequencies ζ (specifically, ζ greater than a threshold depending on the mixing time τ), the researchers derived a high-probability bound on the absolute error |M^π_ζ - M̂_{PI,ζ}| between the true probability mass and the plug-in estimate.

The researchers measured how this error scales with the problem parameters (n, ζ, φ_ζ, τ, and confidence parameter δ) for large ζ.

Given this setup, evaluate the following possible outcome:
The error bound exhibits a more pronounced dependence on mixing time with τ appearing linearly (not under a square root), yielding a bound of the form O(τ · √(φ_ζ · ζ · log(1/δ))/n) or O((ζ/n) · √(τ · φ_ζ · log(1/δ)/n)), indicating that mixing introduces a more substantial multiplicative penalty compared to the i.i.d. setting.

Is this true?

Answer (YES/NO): NO